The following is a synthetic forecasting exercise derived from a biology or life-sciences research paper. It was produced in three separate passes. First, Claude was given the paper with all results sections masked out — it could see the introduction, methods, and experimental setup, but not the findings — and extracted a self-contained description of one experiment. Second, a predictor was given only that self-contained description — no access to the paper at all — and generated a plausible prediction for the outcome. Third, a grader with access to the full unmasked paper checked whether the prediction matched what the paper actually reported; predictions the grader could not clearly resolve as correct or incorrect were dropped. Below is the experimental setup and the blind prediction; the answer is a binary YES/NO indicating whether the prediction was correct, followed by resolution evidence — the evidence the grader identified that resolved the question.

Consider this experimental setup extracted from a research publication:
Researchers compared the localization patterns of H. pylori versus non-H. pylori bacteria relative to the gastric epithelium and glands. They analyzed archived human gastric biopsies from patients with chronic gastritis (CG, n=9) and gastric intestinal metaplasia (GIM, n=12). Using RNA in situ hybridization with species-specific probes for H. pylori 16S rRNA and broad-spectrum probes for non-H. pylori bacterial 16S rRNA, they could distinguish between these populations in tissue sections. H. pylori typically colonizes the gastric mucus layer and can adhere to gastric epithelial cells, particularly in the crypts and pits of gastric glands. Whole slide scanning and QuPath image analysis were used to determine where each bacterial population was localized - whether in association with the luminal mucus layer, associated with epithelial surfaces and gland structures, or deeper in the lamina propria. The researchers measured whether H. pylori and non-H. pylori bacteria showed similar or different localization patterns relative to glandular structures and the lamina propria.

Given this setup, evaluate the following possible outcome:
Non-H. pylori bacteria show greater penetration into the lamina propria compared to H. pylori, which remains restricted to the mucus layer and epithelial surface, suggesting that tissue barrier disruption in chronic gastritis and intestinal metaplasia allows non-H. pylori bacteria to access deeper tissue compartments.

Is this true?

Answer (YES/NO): YES